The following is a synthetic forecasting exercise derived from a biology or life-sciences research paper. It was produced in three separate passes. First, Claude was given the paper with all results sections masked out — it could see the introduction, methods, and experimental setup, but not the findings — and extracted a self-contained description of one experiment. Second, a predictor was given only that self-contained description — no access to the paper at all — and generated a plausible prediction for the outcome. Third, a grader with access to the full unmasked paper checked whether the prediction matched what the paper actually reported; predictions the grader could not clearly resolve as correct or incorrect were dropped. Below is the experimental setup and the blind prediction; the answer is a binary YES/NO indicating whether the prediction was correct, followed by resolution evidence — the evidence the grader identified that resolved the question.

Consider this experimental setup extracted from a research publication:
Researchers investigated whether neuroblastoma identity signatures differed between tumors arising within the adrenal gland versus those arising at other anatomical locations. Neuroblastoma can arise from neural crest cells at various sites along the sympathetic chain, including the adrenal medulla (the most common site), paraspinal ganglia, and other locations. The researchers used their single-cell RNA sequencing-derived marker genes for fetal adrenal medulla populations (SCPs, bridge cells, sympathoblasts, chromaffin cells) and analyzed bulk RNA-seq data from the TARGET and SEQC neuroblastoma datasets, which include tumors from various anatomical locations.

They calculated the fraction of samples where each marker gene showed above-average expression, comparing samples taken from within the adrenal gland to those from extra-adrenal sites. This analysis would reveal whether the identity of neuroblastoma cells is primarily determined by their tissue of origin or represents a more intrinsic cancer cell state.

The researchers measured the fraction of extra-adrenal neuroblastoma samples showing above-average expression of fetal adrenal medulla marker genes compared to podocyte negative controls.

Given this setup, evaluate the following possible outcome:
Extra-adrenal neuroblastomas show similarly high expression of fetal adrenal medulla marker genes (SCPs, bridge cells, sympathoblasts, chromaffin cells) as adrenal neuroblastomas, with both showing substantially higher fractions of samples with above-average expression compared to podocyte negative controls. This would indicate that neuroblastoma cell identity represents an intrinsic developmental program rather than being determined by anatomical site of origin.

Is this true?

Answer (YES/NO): NO